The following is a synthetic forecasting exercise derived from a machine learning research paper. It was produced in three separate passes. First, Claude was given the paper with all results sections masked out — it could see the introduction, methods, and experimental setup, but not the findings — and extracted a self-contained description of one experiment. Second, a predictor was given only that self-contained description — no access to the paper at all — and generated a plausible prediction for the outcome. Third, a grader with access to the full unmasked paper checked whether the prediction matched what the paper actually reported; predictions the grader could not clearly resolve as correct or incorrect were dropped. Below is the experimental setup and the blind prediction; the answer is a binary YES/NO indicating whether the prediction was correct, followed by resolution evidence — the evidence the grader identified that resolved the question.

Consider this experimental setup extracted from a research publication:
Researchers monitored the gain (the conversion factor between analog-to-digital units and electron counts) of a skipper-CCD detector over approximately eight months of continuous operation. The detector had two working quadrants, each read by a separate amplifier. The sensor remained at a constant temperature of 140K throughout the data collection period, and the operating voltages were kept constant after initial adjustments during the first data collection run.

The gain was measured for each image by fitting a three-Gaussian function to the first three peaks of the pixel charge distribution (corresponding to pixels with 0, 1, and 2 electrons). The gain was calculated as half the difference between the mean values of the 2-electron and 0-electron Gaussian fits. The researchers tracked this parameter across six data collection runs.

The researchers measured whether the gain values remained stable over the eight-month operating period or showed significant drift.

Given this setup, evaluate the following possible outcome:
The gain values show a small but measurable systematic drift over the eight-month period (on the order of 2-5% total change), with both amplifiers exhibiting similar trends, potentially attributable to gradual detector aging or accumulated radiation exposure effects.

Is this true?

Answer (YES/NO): NO